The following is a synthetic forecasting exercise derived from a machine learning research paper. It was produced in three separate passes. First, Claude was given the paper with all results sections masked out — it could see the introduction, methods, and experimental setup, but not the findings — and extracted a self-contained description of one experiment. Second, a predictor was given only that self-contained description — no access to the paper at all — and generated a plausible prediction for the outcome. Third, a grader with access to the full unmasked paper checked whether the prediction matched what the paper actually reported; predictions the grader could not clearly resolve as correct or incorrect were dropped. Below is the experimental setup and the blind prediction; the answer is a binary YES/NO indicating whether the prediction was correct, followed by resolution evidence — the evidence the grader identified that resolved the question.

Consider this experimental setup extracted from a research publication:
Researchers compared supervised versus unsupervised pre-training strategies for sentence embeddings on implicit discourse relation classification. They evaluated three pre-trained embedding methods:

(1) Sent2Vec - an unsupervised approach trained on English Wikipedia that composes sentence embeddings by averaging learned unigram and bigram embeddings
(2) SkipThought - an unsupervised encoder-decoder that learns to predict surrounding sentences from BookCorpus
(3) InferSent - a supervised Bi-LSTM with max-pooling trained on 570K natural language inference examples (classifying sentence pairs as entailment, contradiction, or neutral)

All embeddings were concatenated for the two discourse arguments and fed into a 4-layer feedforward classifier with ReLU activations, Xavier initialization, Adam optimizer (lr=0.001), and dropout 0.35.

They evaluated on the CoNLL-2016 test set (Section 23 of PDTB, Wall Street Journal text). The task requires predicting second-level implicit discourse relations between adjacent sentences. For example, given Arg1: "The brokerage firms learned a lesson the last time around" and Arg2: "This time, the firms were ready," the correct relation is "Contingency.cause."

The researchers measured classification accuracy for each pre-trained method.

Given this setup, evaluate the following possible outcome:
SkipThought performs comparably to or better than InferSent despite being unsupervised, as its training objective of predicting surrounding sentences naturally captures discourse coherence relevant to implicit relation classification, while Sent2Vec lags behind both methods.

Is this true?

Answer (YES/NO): NO